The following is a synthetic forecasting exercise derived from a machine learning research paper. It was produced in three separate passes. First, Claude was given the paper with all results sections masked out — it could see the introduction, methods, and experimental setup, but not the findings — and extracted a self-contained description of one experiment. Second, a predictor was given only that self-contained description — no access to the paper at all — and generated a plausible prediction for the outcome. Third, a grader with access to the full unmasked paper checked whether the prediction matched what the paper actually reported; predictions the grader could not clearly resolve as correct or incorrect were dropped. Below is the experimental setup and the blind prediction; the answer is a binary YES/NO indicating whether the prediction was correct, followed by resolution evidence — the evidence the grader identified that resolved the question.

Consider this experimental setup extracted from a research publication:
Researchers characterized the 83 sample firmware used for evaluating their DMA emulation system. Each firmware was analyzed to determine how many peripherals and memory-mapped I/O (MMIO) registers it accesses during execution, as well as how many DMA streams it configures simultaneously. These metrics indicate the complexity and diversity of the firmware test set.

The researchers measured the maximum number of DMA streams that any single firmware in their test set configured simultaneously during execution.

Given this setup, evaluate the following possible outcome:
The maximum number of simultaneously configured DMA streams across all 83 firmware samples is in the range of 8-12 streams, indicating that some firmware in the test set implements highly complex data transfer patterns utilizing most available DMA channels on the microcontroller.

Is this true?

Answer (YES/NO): NO